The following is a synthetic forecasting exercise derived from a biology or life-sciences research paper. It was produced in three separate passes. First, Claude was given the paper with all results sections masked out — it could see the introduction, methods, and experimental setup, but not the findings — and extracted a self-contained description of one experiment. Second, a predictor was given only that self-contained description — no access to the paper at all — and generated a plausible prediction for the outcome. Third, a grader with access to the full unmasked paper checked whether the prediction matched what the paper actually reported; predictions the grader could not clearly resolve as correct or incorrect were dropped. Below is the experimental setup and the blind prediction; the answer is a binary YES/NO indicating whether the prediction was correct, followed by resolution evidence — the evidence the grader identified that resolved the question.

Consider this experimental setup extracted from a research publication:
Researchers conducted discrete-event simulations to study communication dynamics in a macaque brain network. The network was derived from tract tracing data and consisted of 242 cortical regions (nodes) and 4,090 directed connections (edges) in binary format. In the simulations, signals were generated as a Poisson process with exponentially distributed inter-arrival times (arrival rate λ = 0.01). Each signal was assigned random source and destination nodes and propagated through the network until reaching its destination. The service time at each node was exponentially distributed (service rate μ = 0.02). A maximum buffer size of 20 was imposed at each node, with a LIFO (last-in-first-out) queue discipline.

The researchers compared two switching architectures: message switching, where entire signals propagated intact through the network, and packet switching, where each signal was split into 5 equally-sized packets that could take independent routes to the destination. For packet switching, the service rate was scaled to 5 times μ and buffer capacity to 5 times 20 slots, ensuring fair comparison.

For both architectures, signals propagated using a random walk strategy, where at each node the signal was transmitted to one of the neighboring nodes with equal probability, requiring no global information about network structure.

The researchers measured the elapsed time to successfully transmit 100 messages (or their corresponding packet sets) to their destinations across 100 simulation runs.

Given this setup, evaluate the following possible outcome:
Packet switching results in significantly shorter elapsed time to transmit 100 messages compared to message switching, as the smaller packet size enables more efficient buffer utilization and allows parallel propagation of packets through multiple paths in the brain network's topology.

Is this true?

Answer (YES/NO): NO